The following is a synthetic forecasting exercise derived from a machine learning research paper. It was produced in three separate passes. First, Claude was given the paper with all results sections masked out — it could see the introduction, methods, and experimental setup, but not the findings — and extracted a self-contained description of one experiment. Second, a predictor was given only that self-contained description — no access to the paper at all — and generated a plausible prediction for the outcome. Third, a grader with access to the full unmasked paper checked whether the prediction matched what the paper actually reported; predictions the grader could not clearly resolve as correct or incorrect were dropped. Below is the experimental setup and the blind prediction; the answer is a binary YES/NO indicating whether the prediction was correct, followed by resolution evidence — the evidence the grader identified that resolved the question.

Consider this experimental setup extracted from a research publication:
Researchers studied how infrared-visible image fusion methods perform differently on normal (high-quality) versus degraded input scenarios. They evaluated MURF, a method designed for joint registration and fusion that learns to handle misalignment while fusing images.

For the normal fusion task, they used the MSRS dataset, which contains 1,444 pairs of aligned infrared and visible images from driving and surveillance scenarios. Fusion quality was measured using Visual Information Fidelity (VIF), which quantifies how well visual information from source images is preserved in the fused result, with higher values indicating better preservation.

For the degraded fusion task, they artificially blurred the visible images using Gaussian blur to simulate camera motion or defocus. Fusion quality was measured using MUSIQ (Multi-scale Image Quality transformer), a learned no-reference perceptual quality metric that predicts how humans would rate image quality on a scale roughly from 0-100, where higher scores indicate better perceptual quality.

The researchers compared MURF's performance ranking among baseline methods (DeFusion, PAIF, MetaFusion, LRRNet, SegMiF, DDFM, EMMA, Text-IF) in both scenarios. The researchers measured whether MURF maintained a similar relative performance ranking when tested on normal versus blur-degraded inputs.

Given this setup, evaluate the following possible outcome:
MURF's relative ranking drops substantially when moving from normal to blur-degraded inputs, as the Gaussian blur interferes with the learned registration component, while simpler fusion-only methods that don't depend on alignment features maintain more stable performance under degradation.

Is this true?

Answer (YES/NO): NO